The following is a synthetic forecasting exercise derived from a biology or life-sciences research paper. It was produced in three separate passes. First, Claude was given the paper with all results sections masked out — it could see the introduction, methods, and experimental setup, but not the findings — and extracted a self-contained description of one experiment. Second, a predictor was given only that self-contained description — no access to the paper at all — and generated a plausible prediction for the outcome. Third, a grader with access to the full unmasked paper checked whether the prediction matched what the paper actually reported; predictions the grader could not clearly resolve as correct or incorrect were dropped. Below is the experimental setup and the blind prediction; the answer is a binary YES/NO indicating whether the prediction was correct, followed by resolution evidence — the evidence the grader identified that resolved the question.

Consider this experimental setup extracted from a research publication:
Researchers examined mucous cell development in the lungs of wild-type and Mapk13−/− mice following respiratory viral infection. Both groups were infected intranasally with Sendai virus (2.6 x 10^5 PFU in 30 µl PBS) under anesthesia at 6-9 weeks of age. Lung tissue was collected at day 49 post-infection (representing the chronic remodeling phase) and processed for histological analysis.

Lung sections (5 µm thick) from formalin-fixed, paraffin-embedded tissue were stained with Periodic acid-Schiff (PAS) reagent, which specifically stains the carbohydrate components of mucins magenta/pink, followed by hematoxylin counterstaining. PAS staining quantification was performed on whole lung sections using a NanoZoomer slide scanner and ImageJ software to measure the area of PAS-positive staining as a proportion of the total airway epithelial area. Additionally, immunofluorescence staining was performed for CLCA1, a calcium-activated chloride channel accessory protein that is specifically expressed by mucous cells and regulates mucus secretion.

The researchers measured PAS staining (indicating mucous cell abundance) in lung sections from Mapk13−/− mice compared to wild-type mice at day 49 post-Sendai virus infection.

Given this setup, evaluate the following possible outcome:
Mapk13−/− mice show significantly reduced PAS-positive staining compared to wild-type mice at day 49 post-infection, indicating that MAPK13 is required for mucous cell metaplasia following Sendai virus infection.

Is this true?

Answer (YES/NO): YES